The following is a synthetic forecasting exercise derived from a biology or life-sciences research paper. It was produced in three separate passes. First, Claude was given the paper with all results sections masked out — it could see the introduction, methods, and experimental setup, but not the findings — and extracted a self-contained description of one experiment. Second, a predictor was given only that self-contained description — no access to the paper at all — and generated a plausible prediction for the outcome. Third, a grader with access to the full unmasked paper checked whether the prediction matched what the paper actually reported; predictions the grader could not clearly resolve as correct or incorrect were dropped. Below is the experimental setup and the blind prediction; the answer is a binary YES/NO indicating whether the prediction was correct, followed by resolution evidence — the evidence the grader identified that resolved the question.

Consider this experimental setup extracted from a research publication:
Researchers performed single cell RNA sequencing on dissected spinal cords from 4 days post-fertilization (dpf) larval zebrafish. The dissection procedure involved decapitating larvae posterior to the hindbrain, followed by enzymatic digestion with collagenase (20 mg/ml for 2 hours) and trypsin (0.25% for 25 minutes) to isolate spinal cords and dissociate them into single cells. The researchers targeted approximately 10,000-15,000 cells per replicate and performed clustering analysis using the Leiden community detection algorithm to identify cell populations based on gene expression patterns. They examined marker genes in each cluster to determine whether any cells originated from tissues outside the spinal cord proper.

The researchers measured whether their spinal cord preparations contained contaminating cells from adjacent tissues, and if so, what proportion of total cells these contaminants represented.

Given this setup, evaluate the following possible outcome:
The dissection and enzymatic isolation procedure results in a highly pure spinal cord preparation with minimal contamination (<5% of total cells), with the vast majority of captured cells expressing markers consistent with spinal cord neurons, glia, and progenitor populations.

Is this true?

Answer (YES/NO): YES